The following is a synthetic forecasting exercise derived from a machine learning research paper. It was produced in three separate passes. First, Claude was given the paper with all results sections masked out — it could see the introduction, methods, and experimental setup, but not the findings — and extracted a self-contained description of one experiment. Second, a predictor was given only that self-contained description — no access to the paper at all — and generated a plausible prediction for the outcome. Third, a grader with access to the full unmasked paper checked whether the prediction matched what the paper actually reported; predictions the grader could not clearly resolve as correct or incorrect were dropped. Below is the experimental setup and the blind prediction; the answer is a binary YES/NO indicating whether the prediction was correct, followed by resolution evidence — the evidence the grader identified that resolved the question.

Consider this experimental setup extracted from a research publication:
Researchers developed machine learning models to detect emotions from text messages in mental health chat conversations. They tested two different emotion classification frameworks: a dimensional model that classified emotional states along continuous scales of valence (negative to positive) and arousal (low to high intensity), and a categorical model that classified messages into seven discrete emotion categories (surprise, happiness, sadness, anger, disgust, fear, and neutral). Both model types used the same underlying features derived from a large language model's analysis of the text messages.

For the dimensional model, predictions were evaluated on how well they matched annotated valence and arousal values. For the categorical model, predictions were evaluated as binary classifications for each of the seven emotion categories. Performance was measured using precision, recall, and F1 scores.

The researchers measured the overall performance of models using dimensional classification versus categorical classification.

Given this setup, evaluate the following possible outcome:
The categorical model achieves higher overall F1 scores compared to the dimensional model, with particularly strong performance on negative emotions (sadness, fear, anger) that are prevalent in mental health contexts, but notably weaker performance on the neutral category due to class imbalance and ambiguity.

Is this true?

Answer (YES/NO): NO